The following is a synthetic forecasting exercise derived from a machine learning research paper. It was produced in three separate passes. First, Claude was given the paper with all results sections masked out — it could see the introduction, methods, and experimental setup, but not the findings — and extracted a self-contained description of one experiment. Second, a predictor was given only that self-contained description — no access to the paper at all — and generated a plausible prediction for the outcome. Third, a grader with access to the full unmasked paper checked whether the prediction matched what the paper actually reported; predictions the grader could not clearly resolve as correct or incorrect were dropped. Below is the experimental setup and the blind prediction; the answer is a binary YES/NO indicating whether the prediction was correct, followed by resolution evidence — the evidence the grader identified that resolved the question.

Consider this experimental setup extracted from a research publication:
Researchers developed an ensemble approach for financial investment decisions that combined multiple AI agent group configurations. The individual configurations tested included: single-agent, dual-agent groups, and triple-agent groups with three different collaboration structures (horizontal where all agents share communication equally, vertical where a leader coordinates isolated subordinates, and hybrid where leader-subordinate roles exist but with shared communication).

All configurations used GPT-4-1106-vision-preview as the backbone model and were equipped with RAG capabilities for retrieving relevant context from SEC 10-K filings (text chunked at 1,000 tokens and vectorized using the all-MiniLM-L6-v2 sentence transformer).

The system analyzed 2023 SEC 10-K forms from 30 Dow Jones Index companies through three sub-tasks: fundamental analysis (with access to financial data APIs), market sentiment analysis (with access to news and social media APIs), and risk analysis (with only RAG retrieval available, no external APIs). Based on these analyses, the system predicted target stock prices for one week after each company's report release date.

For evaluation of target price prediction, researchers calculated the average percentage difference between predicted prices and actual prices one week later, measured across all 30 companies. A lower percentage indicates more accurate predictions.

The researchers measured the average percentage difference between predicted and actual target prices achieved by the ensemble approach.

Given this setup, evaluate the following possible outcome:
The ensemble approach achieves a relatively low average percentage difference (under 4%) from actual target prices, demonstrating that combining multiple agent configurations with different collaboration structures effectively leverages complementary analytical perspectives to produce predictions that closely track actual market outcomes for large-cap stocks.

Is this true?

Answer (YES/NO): YES